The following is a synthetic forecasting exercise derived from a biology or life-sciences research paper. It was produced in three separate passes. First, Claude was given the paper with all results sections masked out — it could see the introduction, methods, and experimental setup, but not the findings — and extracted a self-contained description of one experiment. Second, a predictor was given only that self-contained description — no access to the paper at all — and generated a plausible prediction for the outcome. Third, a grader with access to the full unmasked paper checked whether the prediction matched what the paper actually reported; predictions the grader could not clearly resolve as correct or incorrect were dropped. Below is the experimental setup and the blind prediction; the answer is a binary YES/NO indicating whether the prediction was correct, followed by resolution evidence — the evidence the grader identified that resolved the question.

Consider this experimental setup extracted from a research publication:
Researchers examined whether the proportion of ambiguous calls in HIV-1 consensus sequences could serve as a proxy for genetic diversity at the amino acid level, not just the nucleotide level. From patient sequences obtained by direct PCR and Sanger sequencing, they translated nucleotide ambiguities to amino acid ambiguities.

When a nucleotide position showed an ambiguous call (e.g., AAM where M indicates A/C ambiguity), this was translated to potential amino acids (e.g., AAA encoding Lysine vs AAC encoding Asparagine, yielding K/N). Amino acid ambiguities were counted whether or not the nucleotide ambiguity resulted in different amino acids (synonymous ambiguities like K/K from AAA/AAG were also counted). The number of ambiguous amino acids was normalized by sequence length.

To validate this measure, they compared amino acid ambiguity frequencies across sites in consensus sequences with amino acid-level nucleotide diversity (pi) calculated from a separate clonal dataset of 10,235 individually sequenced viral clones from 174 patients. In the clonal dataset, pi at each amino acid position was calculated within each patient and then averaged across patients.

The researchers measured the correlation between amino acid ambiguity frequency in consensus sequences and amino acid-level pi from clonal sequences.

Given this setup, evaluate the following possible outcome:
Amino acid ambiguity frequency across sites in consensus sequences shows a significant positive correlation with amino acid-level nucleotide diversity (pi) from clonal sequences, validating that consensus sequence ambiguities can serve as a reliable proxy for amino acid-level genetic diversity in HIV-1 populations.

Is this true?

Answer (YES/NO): YES